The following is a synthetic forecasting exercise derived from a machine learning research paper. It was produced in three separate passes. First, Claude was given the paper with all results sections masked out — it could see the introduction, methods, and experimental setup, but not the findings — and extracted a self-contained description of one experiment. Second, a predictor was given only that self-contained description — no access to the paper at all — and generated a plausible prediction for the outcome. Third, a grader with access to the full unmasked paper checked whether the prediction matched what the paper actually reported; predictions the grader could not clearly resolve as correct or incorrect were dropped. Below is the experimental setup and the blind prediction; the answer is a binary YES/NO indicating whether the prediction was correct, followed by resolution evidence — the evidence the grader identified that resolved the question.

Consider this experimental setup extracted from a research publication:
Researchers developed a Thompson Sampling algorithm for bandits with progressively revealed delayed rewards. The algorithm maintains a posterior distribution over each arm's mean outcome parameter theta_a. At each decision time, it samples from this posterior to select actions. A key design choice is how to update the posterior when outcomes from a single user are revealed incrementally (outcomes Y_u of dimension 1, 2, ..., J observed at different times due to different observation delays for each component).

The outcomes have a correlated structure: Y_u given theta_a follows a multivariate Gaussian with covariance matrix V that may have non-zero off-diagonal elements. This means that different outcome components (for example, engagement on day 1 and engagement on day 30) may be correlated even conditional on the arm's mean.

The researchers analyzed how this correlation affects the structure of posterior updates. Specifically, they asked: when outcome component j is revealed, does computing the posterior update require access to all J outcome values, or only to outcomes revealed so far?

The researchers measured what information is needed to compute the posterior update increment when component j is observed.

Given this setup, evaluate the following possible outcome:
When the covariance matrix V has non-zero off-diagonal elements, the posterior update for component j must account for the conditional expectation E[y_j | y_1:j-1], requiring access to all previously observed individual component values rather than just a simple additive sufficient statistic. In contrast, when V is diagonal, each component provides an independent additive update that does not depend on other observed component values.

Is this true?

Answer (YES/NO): YES